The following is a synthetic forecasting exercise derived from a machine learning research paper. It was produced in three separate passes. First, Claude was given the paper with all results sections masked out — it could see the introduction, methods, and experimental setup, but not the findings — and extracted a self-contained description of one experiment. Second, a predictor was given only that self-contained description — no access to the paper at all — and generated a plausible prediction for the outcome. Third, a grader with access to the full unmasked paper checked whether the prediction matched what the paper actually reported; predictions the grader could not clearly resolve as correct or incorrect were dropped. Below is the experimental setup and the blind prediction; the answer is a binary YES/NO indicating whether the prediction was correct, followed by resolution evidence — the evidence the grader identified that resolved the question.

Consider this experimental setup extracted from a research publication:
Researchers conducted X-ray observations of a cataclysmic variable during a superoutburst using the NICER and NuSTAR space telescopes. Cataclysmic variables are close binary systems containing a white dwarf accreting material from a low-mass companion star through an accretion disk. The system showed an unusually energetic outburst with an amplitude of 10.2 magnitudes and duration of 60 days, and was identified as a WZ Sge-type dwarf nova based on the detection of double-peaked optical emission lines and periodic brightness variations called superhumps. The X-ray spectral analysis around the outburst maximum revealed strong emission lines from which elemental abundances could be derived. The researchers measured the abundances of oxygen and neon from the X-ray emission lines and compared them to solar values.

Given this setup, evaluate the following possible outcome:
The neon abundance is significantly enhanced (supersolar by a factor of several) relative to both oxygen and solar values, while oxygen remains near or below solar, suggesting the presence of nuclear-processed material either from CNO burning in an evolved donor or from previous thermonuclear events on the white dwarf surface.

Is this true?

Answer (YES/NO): NO